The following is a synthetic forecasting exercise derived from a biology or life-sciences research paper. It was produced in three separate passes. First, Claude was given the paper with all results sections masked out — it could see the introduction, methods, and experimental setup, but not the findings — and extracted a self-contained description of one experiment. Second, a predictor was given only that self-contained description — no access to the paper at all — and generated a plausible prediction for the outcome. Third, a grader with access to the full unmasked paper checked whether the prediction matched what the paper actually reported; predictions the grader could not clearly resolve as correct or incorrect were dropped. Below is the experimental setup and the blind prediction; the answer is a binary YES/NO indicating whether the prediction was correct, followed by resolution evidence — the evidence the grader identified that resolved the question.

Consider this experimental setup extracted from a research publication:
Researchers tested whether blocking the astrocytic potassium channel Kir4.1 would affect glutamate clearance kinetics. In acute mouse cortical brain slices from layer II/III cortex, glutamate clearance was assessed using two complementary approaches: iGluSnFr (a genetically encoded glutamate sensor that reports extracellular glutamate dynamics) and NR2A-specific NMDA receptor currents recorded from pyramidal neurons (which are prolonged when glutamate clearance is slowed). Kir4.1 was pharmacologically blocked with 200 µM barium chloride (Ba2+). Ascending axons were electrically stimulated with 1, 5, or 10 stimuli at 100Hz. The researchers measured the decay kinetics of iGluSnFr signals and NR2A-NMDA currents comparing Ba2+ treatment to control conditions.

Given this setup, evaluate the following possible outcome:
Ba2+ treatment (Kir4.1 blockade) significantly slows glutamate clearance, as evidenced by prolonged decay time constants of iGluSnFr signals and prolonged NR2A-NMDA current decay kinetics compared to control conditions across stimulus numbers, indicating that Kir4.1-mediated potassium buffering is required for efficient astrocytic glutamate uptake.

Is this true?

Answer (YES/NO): YES